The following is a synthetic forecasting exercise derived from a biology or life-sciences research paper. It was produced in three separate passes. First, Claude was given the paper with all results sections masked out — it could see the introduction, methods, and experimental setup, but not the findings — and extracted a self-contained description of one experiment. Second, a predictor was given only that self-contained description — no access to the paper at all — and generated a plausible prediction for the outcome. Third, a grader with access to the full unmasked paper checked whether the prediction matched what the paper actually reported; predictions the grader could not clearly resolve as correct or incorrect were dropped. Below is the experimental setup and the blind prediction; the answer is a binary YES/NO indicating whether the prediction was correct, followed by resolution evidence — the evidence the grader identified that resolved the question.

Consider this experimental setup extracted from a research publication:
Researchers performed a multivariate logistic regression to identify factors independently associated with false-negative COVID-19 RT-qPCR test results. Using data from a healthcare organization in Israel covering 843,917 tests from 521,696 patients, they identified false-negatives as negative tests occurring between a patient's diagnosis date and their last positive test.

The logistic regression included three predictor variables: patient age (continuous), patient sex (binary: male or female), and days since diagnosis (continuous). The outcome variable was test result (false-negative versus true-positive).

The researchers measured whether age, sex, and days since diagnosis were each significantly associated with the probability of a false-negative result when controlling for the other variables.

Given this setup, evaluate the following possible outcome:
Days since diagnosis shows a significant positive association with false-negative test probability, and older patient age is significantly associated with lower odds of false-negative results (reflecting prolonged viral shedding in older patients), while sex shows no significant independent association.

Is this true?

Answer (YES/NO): NO